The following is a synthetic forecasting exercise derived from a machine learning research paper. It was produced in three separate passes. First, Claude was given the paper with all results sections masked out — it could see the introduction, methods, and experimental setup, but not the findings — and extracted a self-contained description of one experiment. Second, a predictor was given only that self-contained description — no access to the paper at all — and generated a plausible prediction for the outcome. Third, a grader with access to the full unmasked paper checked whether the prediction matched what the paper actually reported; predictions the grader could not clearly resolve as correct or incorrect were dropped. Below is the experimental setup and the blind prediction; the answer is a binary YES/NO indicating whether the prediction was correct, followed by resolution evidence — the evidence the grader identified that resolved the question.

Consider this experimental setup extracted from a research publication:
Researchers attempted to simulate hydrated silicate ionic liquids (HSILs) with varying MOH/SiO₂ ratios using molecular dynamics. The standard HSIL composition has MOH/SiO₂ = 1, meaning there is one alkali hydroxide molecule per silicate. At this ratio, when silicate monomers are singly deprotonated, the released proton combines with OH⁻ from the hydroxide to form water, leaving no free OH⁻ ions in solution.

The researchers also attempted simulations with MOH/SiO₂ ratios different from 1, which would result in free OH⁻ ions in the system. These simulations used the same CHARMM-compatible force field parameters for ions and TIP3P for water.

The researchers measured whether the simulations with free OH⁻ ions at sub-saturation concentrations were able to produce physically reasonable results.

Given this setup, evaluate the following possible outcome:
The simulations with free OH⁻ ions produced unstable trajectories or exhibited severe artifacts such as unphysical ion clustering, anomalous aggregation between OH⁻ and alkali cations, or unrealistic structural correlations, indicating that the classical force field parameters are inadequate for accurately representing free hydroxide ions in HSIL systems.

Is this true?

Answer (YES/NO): YES